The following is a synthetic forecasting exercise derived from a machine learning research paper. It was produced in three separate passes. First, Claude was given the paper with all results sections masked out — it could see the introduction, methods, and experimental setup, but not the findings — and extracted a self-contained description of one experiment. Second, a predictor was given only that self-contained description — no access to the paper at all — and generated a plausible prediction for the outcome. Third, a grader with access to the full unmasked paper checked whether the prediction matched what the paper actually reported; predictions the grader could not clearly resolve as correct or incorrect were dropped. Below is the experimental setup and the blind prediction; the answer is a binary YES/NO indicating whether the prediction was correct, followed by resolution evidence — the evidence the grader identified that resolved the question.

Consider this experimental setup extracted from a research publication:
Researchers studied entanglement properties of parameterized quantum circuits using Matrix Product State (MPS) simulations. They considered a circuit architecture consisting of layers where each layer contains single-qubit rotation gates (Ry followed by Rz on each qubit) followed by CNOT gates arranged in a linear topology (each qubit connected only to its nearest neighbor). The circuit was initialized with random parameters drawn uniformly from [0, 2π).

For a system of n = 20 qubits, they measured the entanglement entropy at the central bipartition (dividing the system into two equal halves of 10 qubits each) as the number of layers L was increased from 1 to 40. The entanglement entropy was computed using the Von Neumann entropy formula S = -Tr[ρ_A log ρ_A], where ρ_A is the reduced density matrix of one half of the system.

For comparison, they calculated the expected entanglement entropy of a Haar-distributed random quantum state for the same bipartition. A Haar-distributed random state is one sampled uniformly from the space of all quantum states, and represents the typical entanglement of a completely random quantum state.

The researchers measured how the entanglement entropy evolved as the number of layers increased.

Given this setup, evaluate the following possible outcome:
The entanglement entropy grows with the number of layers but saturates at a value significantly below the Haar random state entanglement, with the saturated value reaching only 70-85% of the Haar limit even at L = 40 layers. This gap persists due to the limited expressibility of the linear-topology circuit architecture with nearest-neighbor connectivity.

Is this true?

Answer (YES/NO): NO